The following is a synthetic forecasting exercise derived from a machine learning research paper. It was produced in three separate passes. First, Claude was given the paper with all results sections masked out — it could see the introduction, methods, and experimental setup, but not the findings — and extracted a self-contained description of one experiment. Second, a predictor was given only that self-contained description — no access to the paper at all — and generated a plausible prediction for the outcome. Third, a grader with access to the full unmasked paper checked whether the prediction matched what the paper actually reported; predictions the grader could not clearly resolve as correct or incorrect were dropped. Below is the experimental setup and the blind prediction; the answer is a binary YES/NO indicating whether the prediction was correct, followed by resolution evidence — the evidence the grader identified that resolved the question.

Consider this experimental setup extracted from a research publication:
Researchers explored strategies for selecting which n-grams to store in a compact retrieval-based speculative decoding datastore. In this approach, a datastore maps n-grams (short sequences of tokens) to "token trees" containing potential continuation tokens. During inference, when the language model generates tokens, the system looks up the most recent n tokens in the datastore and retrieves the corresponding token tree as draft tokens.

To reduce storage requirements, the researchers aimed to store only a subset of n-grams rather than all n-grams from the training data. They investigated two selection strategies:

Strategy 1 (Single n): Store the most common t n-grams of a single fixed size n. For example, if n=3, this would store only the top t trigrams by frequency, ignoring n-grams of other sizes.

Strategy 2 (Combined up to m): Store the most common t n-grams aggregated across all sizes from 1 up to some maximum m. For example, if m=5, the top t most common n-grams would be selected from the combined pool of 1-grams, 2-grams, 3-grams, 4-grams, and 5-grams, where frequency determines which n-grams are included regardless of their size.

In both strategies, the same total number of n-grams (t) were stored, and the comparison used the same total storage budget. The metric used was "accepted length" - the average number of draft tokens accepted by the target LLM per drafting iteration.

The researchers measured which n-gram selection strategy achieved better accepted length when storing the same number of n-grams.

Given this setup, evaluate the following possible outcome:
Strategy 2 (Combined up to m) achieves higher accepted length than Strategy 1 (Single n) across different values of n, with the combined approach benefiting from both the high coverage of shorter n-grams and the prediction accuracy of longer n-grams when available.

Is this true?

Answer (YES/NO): YES